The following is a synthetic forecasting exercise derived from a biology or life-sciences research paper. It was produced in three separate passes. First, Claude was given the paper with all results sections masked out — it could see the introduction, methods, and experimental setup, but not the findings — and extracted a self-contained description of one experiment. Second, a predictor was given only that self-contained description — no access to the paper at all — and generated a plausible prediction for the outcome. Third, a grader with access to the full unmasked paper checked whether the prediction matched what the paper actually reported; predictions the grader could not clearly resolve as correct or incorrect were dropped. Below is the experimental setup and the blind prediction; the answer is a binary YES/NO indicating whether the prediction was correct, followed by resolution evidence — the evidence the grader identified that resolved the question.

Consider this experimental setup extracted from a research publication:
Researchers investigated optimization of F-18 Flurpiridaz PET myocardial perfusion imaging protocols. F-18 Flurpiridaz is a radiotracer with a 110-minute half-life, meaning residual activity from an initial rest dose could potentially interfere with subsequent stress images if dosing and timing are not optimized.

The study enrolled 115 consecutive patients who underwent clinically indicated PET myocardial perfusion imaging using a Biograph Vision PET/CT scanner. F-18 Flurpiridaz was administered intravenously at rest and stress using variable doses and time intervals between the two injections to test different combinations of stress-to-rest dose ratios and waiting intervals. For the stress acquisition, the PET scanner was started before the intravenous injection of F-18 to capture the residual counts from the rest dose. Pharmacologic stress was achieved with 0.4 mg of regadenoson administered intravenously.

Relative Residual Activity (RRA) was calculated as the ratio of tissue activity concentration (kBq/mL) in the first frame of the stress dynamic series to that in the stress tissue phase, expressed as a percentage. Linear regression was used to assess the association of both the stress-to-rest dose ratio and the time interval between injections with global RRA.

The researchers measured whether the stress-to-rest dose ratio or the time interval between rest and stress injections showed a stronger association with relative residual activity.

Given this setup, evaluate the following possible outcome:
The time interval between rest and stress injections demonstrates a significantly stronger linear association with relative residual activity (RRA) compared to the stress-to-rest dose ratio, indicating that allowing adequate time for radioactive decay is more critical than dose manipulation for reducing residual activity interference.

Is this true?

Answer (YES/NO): NO